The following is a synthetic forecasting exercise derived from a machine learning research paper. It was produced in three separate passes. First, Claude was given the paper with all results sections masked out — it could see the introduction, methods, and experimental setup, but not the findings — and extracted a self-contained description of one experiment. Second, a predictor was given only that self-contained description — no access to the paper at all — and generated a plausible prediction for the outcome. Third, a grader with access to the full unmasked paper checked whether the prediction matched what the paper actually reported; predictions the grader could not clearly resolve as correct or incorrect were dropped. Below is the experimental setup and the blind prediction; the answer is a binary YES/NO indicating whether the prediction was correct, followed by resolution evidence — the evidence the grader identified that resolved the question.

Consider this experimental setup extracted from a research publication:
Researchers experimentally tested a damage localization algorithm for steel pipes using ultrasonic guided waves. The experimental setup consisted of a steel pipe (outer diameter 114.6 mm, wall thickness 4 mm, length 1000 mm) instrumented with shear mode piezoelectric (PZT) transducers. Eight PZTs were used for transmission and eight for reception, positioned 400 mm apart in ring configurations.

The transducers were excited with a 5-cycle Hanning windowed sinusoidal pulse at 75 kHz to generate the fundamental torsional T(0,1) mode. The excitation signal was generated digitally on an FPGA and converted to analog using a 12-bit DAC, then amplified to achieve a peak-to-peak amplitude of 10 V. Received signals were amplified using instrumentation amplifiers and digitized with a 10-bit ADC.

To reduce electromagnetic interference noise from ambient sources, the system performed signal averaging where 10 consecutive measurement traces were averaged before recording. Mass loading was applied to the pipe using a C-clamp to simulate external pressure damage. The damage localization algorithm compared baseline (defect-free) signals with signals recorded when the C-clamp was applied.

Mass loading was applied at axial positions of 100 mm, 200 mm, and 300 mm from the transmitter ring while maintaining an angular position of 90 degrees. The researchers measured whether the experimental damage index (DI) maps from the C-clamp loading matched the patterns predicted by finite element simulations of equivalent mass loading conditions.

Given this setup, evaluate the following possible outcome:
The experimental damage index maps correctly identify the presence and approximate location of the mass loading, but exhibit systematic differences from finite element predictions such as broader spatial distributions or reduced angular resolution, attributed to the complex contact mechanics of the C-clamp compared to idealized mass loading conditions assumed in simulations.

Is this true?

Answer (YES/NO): NO